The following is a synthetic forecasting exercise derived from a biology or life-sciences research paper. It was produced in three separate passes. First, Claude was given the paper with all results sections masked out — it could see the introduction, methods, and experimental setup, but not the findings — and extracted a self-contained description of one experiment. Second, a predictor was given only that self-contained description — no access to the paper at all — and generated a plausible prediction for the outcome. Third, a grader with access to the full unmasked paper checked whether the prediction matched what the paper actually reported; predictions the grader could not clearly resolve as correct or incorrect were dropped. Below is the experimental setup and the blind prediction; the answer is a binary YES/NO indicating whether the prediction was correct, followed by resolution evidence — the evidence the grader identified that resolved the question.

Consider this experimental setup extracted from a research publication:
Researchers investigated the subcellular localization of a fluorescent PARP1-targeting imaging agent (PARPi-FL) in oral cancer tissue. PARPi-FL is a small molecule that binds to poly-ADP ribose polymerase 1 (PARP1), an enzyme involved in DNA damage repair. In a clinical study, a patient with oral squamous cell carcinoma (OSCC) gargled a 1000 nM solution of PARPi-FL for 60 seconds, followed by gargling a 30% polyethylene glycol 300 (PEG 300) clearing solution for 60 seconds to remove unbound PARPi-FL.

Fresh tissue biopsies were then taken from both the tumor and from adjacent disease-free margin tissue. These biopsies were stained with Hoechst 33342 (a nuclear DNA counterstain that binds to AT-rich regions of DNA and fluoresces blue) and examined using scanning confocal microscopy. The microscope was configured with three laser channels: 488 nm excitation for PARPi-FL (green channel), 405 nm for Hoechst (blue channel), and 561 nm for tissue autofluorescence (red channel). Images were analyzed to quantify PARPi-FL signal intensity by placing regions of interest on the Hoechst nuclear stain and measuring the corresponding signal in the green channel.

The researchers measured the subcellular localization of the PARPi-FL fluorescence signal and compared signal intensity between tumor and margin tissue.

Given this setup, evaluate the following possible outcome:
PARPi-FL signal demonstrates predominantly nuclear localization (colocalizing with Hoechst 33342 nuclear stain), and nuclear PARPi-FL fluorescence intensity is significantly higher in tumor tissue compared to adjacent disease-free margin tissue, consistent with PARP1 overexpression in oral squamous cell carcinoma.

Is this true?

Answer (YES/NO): YES